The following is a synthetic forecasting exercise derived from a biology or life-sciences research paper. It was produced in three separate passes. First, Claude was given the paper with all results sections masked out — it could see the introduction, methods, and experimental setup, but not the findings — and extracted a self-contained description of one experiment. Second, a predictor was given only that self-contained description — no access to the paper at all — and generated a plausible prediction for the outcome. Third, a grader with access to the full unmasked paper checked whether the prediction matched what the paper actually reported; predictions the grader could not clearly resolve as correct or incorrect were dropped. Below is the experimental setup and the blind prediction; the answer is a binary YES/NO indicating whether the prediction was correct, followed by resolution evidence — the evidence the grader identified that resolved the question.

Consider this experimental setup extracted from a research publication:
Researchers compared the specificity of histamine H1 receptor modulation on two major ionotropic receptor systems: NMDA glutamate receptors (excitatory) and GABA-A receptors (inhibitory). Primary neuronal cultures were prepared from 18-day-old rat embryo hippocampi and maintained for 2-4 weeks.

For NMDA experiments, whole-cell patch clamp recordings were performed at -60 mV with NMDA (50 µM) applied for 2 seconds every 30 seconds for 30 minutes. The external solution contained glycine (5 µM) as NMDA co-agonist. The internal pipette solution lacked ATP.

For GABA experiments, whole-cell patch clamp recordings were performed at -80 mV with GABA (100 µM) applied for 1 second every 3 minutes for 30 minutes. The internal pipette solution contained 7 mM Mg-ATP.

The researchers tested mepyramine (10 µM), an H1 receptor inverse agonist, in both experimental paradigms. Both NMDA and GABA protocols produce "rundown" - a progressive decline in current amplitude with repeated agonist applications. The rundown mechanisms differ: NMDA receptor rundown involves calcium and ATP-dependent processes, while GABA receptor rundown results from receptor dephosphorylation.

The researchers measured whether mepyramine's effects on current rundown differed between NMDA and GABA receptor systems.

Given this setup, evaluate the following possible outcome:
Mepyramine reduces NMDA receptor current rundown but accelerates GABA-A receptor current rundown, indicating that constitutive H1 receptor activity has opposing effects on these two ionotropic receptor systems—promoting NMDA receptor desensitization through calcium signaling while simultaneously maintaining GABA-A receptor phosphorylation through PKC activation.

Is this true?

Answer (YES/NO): NO